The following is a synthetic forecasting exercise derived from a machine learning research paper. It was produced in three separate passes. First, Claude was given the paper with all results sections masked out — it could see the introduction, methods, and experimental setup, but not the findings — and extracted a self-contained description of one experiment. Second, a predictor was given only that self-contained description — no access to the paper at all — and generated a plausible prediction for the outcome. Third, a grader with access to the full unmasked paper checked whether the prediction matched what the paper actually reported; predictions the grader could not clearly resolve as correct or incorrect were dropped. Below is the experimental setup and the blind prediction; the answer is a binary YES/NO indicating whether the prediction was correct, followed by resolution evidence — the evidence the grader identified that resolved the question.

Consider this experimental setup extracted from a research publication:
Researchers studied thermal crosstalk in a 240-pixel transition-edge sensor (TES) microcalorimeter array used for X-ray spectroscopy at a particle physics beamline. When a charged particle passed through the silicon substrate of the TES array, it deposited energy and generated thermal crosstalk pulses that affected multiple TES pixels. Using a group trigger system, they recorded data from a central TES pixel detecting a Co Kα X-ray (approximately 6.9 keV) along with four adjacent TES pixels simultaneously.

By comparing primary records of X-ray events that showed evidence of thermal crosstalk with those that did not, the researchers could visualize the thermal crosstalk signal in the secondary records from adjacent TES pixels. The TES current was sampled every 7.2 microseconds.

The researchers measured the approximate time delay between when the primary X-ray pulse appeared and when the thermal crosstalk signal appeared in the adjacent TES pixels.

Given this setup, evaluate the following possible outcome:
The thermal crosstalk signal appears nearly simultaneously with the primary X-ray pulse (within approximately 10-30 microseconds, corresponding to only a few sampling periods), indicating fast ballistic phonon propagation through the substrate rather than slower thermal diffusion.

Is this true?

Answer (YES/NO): NO